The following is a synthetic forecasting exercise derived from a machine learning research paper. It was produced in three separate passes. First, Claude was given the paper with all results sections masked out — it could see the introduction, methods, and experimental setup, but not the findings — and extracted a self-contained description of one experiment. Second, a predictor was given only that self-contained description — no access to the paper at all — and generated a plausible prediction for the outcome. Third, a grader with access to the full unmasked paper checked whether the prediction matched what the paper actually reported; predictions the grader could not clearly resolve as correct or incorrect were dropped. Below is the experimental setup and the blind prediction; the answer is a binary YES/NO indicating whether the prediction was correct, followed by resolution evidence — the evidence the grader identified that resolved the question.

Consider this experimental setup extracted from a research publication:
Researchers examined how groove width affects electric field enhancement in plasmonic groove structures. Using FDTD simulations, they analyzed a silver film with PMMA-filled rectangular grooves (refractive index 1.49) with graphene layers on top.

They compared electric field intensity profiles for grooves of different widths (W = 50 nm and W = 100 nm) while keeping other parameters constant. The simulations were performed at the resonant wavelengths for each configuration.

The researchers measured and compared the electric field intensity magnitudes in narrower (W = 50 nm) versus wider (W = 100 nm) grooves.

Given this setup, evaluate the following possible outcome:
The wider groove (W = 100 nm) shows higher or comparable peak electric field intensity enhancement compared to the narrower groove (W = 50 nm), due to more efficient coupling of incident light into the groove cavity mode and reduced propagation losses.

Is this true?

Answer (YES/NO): NO